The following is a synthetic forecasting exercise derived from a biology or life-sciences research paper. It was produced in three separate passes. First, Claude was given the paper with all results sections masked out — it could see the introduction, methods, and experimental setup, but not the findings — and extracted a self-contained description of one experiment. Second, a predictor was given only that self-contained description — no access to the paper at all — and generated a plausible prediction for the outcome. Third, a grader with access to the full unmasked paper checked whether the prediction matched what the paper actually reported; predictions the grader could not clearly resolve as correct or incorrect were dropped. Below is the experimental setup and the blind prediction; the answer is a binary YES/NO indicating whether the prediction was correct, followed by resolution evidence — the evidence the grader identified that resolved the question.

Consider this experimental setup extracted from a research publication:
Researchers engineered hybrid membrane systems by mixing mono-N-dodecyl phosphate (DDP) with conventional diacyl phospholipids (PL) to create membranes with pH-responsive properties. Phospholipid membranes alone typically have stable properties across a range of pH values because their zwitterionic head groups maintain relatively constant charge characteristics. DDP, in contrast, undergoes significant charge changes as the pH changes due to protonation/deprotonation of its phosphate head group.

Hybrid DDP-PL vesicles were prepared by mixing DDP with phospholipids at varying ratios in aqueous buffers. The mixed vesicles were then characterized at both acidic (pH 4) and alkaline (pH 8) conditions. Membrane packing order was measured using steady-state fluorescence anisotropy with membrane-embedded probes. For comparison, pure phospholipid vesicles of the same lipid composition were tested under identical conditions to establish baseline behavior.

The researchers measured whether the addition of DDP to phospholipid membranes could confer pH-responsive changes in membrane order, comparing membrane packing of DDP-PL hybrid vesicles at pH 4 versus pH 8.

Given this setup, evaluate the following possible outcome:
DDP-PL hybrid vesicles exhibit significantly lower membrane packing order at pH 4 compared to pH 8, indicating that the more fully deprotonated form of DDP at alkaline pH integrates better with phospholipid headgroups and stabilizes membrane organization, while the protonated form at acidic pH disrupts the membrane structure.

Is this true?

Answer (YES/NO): NO